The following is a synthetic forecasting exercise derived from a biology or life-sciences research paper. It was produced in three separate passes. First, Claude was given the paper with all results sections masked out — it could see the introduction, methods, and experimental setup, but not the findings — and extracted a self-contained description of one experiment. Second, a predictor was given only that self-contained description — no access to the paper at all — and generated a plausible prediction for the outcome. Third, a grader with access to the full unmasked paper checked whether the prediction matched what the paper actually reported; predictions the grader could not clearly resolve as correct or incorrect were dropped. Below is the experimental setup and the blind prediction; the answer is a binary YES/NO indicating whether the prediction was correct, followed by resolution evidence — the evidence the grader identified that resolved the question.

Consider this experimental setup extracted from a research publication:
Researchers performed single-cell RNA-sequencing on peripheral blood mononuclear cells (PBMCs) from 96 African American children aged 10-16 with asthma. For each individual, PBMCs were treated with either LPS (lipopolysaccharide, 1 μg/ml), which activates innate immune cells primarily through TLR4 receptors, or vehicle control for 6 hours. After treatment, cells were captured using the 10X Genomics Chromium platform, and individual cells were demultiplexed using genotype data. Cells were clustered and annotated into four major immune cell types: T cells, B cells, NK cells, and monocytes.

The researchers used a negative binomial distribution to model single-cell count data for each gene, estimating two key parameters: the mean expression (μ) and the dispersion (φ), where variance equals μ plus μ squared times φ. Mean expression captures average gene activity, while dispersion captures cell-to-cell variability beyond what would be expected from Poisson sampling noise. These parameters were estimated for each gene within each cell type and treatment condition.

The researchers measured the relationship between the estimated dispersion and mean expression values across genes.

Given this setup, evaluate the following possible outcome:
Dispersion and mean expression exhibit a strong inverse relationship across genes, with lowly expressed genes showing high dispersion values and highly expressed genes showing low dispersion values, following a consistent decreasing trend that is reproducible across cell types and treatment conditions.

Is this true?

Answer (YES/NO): NO